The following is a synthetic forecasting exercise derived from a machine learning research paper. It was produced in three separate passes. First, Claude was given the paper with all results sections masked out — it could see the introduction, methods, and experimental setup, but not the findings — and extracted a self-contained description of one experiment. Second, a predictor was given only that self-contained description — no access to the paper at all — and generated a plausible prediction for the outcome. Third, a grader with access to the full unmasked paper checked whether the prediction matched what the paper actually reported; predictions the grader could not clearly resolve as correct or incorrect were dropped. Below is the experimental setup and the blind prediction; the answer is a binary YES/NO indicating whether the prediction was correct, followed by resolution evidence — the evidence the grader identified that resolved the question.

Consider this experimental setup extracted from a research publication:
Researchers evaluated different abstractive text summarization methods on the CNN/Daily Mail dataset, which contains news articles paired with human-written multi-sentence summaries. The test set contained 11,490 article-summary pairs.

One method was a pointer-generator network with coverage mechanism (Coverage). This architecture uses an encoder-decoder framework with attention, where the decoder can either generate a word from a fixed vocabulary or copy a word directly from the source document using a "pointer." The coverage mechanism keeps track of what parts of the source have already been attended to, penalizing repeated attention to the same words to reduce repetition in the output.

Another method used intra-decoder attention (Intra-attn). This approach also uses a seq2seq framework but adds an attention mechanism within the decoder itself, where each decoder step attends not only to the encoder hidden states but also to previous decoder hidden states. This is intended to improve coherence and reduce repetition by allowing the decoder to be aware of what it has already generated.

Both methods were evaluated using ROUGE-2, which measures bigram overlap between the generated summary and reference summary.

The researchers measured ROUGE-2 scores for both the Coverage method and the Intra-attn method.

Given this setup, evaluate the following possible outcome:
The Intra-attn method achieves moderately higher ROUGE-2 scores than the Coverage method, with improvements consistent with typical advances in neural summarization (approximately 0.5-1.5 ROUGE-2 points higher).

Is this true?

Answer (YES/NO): NO